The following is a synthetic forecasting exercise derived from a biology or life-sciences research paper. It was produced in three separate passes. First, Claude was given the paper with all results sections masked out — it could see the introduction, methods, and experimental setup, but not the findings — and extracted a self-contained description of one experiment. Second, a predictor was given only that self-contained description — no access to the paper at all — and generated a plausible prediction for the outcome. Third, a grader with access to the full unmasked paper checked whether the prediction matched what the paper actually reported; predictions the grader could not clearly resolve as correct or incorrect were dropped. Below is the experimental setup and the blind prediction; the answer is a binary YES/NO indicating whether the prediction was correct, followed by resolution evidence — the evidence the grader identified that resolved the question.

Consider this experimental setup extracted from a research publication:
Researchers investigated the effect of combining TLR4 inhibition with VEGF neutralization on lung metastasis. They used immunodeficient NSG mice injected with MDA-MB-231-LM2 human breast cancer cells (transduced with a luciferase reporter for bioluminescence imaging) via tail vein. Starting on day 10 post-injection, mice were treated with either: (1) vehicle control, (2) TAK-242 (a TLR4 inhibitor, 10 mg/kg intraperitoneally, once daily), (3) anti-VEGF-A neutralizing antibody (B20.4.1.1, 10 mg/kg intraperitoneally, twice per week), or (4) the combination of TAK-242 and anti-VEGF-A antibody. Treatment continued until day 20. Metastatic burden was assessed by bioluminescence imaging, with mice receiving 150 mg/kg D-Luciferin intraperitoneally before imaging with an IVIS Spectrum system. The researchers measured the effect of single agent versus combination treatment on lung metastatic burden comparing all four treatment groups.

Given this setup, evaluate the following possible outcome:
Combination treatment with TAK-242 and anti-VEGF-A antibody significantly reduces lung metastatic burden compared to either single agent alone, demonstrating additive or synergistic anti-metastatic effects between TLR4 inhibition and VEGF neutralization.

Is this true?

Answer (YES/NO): YES